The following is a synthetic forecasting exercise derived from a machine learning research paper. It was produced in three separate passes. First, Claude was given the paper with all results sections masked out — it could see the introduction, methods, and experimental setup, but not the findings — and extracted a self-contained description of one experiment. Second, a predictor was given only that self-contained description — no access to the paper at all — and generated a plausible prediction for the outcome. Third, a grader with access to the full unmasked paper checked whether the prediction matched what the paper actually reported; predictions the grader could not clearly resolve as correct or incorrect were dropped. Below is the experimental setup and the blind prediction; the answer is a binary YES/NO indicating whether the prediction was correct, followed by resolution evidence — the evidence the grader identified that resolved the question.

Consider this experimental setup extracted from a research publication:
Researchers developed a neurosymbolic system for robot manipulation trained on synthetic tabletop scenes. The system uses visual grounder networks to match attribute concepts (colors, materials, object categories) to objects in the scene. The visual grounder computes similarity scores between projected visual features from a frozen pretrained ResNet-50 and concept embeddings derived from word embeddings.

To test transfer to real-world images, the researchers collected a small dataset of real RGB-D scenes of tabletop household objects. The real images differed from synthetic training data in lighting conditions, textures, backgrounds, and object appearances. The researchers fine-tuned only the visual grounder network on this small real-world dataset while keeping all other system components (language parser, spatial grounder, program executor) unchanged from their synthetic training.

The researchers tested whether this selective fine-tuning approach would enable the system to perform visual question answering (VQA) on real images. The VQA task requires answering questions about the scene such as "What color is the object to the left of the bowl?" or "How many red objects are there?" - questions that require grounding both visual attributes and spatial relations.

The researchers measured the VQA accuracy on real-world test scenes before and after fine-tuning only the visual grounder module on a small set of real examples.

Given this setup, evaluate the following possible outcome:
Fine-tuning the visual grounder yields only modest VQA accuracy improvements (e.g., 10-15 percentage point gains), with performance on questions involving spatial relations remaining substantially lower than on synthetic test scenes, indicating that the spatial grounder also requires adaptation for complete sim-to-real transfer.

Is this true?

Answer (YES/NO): NO